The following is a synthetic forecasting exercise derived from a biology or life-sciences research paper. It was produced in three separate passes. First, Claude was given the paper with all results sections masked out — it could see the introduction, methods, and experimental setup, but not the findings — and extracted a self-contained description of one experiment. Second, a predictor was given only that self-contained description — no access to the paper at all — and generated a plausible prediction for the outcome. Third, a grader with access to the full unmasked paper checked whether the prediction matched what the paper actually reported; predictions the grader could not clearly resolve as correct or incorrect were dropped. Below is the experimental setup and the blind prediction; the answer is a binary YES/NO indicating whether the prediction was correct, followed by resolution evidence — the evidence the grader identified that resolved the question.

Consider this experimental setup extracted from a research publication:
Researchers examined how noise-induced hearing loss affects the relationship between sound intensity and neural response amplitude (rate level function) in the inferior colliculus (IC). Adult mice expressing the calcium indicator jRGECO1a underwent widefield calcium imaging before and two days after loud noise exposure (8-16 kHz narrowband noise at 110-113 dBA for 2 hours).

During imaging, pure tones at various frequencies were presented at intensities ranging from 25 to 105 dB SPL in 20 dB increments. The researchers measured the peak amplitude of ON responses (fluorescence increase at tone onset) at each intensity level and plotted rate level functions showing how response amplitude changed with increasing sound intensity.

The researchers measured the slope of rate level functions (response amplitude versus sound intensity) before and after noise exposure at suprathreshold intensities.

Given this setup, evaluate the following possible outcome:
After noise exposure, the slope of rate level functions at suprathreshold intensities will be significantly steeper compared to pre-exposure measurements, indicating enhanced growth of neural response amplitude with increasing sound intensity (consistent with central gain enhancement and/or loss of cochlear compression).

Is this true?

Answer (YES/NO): YES